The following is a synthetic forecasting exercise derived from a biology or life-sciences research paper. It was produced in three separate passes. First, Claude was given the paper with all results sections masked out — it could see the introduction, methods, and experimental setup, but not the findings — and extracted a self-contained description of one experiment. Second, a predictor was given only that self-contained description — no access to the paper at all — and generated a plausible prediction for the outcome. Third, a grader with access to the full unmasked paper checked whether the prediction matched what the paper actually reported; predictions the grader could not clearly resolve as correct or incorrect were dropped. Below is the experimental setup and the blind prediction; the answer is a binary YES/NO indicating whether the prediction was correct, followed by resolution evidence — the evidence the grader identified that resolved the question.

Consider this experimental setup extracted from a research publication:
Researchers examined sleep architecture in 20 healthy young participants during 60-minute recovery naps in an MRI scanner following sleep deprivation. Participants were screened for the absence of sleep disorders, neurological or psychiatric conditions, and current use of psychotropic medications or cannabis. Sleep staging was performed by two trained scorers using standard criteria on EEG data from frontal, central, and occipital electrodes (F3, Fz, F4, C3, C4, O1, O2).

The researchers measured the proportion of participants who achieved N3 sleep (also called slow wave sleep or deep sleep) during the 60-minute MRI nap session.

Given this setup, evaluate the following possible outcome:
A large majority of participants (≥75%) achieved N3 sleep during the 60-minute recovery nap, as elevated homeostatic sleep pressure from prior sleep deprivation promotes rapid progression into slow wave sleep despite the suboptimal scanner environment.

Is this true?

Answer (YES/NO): YES